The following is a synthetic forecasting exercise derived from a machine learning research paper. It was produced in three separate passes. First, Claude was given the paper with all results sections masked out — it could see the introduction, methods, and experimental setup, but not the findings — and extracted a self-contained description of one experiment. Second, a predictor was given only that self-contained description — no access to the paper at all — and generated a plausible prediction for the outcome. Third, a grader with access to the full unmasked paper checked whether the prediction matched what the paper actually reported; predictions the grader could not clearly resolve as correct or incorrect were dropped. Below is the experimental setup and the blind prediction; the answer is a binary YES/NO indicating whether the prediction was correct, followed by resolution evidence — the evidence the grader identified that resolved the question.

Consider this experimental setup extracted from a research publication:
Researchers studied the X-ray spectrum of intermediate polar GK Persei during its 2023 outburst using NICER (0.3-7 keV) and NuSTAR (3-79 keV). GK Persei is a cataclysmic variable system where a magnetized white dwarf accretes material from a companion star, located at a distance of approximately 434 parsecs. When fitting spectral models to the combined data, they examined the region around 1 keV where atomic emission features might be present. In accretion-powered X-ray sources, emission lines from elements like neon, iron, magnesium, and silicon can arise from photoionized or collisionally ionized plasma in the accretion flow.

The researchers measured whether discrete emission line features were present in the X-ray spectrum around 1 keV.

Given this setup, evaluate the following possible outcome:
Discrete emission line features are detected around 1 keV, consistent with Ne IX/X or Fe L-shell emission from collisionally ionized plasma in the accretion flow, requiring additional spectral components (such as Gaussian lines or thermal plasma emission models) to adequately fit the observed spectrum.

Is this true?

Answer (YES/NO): NO